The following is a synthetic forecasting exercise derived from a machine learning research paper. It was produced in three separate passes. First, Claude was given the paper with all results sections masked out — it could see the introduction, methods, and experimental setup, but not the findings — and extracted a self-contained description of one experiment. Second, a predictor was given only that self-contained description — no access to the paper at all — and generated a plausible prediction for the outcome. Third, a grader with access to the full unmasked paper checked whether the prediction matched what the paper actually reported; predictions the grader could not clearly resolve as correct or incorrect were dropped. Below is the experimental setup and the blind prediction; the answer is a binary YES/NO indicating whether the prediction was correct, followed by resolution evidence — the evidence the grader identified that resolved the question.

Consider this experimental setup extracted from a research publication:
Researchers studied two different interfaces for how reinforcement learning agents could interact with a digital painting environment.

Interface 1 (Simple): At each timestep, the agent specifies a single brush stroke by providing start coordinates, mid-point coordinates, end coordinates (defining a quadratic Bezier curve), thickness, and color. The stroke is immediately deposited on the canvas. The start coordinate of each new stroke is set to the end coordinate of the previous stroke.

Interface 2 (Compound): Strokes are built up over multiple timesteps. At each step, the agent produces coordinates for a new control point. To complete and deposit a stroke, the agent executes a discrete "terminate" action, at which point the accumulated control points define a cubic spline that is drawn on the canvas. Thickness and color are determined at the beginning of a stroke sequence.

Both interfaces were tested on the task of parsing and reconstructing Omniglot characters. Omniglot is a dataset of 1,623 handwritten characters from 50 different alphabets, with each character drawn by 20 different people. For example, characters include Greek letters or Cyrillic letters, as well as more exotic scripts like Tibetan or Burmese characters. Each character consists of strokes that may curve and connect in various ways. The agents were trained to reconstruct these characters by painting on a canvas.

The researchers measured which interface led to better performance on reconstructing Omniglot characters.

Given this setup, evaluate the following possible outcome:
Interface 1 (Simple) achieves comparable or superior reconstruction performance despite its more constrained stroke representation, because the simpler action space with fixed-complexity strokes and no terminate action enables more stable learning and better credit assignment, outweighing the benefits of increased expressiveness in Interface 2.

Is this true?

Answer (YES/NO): NO